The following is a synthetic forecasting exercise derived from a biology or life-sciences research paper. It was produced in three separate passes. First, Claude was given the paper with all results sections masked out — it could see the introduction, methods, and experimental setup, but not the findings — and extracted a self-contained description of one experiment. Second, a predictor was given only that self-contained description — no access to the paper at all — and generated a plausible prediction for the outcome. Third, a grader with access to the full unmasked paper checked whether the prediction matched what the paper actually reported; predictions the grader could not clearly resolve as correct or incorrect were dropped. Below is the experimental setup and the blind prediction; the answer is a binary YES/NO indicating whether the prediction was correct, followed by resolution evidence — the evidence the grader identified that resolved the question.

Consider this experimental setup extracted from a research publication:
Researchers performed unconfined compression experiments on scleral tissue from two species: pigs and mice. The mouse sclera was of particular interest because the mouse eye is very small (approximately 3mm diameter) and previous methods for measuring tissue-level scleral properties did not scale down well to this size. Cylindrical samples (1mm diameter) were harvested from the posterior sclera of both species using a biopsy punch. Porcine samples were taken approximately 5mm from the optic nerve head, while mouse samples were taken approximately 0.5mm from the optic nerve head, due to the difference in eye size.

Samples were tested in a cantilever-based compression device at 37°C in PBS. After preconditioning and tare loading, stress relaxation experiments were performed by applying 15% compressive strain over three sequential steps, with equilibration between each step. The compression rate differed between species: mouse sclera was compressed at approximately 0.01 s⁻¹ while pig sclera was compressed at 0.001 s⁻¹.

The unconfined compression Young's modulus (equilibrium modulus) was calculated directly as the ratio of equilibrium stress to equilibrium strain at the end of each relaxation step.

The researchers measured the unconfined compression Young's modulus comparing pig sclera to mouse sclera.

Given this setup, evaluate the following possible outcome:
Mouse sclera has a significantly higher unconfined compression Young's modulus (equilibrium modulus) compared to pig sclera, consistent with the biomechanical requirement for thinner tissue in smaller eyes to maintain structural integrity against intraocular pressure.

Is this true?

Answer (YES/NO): NO